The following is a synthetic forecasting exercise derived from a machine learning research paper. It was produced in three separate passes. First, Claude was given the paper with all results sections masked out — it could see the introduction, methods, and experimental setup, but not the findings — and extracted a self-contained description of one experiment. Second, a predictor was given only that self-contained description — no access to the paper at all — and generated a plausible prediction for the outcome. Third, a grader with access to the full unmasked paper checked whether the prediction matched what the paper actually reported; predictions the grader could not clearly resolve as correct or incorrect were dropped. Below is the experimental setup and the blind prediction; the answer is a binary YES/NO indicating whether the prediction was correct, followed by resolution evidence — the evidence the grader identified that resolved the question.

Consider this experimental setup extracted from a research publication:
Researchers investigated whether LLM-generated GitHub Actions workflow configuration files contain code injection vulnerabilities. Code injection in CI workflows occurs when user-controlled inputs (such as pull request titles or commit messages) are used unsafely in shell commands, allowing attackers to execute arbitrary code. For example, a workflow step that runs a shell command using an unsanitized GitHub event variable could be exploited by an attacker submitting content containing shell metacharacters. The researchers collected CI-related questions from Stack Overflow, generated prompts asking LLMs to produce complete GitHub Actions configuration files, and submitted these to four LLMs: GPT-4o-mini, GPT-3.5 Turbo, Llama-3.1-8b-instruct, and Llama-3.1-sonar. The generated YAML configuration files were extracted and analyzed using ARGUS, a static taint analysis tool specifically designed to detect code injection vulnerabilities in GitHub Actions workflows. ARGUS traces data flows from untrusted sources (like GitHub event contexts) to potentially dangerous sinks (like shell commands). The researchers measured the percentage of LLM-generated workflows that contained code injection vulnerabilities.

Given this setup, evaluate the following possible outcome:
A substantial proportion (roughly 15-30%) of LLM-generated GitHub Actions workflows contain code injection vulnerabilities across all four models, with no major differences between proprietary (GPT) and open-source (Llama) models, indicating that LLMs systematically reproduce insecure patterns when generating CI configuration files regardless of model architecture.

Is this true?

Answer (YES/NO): NO